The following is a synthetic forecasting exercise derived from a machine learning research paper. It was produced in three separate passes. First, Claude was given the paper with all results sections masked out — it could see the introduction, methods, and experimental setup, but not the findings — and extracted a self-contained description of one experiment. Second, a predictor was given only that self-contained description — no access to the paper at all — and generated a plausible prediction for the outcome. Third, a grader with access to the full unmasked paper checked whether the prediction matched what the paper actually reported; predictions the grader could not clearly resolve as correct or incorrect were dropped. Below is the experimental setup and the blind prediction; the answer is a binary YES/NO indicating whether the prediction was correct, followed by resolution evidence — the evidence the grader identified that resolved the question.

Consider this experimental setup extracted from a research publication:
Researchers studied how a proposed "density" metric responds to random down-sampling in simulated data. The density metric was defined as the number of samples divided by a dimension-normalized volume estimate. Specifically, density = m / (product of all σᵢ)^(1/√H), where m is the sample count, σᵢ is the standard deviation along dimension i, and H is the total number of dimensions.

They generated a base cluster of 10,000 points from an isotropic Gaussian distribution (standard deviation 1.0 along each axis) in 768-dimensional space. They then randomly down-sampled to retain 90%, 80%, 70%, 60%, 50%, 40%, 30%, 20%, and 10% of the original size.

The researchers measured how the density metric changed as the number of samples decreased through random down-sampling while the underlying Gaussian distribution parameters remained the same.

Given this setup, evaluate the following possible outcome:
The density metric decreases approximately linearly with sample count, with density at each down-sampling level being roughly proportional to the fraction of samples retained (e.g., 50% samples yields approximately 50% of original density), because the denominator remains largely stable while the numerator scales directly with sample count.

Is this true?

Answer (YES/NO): YES